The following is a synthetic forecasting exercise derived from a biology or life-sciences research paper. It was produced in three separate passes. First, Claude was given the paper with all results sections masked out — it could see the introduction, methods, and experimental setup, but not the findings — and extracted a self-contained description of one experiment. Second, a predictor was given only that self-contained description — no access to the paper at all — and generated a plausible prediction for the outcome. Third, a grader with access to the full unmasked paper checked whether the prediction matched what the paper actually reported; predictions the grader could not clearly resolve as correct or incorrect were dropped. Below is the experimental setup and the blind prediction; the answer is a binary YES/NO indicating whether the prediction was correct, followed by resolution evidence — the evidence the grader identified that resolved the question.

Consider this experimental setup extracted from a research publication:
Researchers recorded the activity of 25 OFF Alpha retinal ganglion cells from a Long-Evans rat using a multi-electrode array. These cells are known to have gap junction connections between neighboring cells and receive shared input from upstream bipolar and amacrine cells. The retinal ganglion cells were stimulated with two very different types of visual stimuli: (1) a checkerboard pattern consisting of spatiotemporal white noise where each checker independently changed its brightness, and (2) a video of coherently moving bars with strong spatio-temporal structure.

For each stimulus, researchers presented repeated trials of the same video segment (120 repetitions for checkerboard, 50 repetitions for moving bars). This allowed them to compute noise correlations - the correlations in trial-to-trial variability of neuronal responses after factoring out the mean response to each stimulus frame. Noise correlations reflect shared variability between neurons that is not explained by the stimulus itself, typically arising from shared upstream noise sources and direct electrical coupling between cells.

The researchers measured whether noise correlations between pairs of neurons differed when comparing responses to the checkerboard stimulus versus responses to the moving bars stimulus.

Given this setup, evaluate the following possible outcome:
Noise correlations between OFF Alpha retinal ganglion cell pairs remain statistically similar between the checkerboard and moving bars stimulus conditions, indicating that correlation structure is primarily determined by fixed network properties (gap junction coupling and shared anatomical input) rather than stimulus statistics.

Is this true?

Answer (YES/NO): YES